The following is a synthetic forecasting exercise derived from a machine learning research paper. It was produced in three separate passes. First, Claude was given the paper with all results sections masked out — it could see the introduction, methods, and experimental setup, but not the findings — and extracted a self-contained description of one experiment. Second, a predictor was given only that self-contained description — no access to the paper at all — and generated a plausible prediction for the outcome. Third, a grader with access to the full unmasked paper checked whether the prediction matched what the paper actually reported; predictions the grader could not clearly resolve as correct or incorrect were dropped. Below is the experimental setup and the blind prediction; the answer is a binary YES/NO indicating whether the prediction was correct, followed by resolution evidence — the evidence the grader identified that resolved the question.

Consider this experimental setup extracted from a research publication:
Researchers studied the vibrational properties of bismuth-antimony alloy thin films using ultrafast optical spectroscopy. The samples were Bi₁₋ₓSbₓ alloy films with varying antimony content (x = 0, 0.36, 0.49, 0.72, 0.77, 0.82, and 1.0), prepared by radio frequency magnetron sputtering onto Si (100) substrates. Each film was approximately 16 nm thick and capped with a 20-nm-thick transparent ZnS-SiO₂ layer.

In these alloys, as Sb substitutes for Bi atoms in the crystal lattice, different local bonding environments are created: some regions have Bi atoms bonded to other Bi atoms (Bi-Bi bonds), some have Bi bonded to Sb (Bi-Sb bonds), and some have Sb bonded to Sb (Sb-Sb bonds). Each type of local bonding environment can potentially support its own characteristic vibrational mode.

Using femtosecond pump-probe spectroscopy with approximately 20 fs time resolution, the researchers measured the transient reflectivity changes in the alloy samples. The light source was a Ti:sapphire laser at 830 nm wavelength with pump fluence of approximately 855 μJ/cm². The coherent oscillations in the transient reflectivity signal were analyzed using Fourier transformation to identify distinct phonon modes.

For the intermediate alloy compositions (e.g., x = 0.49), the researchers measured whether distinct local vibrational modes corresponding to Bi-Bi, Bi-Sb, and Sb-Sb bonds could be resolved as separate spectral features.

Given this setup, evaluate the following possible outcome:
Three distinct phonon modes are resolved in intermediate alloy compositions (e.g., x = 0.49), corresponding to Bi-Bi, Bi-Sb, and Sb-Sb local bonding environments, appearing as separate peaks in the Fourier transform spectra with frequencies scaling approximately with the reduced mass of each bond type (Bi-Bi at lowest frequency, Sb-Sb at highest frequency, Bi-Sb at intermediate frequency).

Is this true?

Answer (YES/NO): YES